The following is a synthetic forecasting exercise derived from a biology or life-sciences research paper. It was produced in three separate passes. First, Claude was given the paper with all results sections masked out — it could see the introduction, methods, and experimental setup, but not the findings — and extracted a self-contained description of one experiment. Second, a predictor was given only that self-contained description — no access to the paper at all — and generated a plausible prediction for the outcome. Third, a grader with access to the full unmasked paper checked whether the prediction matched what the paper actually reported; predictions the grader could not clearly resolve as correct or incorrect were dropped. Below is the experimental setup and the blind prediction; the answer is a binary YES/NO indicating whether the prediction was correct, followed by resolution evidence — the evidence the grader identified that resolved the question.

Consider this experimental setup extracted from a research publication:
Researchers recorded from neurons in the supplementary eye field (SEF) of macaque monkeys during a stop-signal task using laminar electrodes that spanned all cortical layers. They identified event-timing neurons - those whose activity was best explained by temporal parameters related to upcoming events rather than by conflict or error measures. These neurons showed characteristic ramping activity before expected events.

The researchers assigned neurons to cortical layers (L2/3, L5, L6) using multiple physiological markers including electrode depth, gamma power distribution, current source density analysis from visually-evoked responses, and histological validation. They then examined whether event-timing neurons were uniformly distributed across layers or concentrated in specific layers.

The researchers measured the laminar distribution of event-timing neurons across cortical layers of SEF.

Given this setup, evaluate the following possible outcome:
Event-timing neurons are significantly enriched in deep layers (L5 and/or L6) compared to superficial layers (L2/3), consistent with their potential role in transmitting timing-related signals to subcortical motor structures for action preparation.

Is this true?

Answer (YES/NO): NO